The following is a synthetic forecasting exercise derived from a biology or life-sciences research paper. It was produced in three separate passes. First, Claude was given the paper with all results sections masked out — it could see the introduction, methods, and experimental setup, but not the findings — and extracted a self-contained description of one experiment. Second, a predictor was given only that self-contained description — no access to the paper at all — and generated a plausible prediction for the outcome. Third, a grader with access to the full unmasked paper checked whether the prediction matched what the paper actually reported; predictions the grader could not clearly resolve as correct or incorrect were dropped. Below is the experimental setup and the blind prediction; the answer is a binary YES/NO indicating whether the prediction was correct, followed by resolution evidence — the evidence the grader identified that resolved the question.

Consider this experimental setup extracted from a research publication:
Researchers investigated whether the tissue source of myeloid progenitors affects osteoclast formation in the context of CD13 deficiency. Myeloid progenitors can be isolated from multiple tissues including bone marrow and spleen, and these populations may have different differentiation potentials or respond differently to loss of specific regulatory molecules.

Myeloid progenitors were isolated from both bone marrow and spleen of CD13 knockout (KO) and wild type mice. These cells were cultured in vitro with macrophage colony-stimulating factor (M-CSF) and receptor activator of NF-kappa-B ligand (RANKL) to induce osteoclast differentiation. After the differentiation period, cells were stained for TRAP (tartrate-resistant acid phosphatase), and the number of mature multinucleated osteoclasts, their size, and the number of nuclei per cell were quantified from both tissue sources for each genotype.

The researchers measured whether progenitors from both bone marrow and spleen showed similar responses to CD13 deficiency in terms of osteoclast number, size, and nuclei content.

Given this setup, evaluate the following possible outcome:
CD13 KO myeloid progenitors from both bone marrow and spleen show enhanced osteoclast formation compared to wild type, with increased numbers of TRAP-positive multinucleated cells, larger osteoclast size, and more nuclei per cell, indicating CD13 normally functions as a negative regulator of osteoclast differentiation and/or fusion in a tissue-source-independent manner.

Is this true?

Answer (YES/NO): YES